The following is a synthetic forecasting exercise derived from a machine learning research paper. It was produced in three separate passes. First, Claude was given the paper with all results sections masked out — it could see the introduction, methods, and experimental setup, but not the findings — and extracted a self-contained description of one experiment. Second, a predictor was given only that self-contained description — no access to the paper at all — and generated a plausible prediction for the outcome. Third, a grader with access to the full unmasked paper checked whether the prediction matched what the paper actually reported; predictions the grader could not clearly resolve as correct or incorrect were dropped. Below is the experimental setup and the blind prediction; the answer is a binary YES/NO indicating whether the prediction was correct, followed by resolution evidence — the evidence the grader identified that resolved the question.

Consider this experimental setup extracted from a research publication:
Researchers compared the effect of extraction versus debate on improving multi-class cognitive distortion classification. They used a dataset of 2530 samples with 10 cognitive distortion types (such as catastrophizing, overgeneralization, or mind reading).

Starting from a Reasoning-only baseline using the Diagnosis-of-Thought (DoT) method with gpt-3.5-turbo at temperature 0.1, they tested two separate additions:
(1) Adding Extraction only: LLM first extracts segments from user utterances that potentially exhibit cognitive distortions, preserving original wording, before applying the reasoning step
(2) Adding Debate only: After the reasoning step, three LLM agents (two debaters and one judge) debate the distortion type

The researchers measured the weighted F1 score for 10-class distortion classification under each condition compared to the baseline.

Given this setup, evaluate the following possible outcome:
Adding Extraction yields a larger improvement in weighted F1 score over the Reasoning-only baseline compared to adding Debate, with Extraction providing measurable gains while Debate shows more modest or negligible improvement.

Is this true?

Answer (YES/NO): YES